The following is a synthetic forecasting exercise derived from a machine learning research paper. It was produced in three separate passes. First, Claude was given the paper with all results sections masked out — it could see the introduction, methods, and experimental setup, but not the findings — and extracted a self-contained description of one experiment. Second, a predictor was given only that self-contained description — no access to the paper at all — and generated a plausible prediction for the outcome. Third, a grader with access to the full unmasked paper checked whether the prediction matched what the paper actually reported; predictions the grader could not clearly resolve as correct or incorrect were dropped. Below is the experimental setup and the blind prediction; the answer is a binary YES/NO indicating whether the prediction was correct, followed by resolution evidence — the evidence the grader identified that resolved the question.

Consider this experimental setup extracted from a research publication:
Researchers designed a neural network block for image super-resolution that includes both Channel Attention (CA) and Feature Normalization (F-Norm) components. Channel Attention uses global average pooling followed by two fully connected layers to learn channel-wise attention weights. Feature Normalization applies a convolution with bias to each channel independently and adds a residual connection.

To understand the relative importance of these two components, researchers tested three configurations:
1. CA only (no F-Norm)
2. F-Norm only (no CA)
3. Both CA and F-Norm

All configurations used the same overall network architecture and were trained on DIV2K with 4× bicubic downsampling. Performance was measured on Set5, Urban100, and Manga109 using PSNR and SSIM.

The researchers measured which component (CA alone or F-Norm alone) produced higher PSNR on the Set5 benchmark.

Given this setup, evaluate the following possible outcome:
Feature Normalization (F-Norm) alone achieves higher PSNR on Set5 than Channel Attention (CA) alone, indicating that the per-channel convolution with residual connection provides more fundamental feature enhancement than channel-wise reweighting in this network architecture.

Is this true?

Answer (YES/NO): NO